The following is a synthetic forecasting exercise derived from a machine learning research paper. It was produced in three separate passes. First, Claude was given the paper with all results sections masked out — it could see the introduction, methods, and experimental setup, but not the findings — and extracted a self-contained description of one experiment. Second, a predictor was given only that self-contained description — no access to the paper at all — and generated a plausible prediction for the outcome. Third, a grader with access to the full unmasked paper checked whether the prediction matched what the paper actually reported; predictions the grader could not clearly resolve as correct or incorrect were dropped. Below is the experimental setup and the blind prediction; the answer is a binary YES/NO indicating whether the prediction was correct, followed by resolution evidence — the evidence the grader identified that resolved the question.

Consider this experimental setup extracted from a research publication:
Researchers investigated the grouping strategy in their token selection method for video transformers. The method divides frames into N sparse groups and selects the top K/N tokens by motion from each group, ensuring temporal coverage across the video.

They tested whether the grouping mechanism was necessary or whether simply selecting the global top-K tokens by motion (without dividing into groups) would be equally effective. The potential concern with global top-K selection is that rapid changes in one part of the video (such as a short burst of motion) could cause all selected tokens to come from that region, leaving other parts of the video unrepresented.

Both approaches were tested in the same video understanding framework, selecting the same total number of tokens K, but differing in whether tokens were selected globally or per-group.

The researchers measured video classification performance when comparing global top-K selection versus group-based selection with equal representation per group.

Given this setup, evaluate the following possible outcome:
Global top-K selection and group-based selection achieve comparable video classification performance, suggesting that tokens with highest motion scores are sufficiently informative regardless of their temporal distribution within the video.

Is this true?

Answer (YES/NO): NO